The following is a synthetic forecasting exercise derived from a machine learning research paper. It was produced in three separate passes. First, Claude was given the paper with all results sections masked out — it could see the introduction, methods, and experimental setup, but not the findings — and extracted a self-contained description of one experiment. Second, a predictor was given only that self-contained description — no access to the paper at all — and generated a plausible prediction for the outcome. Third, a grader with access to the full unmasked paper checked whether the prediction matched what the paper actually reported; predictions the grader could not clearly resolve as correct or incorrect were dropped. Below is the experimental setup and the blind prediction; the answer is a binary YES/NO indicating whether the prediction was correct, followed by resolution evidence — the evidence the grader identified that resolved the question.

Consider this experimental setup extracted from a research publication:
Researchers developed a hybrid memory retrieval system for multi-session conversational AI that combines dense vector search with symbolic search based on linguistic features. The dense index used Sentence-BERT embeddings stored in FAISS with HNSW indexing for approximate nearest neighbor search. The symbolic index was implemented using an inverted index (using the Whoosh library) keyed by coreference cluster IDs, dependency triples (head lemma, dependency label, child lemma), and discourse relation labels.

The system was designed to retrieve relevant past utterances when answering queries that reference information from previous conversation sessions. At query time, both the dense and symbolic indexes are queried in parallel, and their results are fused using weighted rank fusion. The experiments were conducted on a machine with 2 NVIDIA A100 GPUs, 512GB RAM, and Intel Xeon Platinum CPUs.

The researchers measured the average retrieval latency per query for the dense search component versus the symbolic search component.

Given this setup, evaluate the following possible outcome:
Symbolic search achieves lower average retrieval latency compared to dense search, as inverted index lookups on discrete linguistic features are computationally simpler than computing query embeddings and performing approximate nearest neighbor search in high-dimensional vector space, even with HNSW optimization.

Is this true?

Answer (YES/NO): YES